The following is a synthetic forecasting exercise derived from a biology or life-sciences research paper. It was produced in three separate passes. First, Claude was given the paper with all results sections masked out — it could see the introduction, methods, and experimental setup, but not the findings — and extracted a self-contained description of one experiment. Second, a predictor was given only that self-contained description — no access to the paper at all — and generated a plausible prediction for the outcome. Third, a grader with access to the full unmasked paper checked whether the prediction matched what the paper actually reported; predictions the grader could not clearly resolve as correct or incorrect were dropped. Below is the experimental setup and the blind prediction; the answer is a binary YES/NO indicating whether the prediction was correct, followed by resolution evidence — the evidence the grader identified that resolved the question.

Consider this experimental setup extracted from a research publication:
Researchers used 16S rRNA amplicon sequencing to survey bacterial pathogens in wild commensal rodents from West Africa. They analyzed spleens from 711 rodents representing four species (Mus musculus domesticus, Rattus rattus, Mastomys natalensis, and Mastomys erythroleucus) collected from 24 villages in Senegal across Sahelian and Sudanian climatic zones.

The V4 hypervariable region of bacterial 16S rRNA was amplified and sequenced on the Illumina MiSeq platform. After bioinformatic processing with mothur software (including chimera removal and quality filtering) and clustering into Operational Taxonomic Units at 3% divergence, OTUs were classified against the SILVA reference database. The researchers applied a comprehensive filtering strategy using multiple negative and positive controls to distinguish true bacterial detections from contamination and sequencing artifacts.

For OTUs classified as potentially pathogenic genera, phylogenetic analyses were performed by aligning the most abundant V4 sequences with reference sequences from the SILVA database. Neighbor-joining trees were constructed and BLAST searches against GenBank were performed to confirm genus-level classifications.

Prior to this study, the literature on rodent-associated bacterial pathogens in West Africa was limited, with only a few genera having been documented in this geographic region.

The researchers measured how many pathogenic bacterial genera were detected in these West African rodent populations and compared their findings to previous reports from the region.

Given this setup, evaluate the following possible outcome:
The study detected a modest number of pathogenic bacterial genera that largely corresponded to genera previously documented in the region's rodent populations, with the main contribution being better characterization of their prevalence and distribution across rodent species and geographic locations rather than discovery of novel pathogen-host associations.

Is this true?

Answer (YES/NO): NO